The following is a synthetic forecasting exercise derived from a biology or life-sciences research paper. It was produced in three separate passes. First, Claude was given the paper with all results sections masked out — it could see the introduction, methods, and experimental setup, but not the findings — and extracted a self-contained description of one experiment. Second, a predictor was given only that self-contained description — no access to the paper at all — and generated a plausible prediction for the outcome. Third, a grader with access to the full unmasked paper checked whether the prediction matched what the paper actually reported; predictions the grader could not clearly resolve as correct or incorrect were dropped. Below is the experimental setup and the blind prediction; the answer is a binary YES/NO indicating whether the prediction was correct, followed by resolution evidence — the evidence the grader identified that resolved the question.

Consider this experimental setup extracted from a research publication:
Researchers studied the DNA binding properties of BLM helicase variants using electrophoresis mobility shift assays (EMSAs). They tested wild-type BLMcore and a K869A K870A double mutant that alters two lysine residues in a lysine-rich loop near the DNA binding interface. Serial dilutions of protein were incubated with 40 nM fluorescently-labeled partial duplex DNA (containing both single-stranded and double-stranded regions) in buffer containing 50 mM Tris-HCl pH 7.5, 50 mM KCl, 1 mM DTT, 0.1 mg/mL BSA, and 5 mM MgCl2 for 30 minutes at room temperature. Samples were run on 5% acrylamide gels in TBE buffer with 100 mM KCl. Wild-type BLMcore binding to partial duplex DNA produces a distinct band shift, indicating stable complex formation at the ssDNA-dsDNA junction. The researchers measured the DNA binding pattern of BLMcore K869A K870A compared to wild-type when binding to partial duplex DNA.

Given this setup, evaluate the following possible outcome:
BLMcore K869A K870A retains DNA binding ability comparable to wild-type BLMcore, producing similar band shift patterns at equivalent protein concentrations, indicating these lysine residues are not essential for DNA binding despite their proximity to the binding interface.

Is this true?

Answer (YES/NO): NO